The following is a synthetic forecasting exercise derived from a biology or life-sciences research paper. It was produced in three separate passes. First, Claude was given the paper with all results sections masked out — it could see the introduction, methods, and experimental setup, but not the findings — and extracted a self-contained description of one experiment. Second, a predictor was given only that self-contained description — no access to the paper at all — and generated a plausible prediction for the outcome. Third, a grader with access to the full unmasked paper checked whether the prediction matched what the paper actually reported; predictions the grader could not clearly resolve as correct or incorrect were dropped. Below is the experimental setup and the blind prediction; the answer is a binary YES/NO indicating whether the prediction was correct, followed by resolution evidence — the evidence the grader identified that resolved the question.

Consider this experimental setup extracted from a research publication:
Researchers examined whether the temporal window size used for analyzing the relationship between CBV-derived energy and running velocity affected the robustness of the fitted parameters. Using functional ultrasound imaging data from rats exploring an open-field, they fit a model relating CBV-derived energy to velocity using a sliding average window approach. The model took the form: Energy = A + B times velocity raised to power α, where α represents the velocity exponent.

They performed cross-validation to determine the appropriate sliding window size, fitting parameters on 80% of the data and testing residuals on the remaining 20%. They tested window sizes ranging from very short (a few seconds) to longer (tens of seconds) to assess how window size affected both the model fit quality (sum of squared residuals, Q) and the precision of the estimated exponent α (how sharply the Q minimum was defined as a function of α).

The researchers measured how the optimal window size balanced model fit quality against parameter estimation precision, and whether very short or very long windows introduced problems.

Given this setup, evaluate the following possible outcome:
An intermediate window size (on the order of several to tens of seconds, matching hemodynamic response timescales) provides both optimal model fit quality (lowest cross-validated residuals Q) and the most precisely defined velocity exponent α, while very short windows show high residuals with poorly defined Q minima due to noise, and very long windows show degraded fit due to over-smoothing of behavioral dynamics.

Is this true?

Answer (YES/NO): NO